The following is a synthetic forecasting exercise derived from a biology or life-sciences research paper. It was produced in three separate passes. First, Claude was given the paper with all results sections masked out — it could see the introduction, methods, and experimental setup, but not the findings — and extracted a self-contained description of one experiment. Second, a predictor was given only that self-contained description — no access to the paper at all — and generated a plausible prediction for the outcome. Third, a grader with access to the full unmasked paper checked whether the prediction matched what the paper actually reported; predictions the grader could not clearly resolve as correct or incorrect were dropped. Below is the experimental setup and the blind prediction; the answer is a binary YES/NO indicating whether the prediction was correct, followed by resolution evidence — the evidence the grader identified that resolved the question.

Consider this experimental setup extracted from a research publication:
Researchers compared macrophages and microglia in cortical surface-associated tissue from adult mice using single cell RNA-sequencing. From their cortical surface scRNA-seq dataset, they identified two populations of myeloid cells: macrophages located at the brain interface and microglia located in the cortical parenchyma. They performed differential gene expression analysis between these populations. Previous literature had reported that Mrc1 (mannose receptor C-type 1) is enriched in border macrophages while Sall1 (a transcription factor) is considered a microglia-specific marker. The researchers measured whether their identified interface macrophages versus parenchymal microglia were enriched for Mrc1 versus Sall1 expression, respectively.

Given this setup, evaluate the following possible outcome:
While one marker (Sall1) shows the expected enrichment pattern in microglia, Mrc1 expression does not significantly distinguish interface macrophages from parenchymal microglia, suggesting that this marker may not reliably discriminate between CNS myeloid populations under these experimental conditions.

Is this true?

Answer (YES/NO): NO